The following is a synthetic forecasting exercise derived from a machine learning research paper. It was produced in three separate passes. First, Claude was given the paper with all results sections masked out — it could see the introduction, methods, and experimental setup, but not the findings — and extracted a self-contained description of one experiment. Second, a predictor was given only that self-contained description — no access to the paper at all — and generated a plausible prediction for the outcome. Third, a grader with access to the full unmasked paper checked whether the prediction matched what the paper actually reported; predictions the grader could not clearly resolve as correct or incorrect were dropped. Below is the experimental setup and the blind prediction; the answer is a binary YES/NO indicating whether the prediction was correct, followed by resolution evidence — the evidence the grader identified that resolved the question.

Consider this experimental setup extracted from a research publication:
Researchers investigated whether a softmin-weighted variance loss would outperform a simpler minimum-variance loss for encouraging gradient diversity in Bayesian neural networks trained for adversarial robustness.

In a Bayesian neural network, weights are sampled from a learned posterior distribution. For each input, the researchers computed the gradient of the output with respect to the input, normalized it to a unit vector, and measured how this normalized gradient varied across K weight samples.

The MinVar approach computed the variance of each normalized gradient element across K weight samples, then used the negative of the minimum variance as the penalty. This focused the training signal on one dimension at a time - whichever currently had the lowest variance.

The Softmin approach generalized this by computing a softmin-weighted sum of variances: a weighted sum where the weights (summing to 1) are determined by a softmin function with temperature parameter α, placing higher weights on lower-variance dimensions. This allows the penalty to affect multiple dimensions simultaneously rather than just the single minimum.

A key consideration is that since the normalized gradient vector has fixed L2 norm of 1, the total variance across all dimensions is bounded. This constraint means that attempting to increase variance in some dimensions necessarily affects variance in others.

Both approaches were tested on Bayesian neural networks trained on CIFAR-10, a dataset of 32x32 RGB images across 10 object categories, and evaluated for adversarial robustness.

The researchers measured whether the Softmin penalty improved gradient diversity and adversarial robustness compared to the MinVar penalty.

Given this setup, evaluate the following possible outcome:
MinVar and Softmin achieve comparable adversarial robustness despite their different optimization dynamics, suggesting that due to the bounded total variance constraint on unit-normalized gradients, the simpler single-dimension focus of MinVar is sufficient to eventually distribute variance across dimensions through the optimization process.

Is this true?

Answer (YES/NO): NO